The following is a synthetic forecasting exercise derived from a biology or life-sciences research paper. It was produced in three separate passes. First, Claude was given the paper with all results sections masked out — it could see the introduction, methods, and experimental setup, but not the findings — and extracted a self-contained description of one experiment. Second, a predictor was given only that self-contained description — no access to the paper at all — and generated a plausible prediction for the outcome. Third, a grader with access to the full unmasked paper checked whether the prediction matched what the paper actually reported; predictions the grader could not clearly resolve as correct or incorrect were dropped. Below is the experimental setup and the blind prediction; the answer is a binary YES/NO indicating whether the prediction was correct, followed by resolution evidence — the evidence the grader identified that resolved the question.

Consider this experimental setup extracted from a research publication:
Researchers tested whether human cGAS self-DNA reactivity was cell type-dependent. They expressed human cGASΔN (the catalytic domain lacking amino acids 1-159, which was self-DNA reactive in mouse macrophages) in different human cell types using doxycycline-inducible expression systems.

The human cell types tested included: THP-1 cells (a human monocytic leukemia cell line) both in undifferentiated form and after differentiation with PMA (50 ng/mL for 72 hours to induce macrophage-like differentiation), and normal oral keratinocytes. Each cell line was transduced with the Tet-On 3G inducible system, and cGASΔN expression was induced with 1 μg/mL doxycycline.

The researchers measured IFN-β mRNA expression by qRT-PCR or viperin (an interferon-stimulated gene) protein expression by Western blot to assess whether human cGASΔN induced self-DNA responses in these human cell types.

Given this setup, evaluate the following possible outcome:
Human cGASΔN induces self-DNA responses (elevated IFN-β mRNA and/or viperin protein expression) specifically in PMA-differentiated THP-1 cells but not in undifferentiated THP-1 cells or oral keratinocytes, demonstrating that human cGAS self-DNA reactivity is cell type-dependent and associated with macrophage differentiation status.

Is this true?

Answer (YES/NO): NO